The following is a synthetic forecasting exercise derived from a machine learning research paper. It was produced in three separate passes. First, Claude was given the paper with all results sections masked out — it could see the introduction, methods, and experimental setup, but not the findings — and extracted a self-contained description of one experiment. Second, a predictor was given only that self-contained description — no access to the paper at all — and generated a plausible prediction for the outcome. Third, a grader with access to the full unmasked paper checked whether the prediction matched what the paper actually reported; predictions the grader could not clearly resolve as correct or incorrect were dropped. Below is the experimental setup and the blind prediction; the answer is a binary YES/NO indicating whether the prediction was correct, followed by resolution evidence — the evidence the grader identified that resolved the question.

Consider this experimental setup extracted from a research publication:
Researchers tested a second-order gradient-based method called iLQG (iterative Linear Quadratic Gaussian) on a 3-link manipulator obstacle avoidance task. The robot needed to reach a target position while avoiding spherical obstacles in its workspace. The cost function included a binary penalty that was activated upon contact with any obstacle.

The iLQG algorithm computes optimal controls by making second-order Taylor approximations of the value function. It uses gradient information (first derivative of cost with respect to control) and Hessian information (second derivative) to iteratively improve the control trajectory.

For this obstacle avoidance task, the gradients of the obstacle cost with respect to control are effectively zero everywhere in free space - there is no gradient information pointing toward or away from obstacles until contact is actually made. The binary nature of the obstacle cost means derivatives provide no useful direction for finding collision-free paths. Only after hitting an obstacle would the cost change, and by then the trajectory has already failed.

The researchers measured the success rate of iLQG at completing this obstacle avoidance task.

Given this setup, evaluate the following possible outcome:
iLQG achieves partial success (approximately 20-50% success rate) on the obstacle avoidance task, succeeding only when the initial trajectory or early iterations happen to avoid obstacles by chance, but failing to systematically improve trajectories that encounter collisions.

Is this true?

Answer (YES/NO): NO